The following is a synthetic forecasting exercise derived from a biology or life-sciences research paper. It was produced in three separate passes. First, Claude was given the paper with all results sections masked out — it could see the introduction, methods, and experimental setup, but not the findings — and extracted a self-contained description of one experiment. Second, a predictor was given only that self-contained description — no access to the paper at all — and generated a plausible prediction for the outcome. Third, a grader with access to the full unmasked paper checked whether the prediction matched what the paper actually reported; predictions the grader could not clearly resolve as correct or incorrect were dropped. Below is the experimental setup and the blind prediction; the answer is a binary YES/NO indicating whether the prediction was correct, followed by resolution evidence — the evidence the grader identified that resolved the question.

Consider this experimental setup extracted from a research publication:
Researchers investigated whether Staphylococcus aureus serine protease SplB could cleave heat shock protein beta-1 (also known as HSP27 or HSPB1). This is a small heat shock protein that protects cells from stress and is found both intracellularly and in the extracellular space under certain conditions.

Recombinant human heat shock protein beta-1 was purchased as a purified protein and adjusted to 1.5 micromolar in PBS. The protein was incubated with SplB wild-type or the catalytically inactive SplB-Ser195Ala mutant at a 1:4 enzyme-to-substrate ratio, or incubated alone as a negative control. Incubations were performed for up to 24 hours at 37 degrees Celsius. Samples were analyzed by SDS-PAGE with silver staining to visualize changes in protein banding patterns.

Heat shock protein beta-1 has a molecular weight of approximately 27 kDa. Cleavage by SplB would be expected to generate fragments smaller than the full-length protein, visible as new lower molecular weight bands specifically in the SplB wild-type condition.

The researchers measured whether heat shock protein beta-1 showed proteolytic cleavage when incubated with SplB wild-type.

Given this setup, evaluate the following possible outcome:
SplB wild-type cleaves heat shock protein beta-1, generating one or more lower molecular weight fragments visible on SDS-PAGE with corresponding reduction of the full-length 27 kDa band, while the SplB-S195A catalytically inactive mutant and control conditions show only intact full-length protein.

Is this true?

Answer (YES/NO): YES